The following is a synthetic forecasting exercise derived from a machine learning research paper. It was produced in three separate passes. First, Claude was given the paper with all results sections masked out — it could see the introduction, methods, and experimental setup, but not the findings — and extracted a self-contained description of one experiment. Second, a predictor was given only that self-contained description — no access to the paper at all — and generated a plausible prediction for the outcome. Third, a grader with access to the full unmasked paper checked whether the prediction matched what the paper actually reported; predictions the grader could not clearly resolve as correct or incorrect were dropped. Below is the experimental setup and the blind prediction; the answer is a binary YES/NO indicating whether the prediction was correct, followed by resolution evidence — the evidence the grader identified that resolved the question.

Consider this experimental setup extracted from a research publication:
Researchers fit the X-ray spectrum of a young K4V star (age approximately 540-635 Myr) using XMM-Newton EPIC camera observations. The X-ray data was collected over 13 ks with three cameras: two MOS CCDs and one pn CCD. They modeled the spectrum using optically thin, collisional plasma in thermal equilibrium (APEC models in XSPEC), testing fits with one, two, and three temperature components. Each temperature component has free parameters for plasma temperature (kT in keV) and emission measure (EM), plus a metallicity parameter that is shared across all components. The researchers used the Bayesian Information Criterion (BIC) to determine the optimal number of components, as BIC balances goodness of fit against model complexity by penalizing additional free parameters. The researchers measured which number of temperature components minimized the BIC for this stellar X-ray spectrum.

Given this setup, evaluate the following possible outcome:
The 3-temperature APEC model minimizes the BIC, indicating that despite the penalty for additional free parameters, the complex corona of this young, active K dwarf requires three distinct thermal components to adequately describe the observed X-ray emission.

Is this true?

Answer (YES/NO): NO